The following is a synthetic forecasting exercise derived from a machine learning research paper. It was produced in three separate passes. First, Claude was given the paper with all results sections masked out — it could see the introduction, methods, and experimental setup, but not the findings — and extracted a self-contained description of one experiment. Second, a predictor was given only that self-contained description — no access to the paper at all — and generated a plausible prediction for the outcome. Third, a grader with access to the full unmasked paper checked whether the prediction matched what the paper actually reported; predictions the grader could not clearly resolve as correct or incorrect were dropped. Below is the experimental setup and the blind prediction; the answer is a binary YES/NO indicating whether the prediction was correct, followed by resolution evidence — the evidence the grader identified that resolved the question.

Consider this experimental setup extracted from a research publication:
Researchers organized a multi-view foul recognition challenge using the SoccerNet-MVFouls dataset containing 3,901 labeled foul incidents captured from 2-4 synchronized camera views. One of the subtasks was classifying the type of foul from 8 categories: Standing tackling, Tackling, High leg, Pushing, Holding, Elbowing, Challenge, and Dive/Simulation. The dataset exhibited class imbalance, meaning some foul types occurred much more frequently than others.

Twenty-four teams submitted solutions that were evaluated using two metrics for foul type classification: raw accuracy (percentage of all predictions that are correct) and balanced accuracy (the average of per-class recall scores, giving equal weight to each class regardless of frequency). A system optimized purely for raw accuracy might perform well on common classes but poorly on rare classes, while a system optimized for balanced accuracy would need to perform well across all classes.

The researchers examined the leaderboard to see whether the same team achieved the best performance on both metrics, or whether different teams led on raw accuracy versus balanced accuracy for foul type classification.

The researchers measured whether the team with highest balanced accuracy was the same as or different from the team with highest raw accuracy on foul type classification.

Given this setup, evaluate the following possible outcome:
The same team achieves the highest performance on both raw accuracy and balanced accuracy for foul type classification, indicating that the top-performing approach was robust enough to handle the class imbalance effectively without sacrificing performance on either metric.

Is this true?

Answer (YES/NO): NO